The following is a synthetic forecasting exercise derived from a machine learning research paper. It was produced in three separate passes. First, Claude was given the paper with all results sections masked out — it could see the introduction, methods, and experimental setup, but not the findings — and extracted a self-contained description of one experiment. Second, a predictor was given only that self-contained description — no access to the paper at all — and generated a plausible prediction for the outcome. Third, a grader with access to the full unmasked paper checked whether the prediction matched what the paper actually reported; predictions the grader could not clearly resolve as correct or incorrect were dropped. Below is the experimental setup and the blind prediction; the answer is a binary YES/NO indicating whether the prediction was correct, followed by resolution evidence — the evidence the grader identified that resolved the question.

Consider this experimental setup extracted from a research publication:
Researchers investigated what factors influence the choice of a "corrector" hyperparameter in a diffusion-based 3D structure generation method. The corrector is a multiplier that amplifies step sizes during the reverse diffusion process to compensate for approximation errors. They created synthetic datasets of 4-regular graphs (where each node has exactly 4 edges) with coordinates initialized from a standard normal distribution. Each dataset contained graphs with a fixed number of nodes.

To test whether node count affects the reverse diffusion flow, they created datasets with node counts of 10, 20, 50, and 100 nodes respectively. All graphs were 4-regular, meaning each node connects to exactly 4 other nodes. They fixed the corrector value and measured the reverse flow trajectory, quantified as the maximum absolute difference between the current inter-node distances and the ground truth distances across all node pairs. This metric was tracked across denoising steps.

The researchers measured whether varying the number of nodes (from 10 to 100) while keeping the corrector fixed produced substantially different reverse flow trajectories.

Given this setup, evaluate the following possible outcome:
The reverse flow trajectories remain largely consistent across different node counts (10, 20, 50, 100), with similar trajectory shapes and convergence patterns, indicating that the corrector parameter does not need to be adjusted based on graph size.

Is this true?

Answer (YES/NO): YES